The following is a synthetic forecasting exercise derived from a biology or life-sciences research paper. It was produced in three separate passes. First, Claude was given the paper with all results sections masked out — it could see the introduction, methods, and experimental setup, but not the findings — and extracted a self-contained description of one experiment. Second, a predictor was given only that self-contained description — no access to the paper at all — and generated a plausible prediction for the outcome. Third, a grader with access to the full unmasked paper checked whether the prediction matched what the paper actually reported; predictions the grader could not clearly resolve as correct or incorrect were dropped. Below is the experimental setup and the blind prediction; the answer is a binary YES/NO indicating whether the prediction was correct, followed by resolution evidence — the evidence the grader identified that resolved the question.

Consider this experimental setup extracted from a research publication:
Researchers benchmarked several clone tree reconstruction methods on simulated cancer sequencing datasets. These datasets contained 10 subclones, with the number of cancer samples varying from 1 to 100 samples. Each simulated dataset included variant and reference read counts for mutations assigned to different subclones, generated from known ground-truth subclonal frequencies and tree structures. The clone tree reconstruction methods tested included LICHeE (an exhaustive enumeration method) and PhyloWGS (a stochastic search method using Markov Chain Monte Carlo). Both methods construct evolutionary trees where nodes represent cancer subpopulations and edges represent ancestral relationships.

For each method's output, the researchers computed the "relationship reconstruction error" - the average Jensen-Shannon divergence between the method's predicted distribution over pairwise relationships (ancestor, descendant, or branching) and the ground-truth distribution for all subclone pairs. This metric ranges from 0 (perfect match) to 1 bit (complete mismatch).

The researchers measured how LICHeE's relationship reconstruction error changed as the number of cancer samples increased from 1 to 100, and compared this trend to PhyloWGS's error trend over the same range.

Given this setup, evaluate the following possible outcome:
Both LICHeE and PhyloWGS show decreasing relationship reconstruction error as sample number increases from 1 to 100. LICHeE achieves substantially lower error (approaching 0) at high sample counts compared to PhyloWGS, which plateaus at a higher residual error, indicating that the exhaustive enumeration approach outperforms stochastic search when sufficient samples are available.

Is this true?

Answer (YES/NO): NO